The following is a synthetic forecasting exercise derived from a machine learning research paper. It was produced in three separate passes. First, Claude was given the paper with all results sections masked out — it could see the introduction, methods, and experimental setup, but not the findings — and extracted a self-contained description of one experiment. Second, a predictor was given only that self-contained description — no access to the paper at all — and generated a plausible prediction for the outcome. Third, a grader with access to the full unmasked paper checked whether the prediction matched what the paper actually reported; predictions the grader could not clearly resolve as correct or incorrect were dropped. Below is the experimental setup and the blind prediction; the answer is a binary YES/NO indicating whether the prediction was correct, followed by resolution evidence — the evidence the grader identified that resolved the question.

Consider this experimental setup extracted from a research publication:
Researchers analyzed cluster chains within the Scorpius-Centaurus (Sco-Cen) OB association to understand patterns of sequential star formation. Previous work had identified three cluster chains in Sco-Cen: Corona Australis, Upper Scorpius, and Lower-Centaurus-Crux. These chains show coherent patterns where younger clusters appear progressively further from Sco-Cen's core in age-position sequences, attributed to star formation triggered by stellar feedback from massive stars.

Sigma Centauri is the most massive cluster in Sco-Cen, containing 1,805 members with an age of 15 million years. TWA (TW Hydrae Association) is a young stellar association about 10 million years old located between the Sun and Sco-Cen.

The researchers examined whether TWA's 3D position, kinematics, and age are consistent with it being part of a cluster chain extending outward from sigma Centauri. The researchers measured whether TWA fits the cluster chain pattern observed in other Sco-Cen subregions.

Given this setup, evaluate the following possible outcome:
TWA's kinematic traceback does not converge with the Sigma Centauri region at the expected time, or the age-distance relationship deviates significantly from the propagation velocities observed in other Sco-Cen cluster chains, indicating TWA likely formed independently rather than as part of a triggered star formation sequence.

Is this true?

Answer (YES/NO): NO